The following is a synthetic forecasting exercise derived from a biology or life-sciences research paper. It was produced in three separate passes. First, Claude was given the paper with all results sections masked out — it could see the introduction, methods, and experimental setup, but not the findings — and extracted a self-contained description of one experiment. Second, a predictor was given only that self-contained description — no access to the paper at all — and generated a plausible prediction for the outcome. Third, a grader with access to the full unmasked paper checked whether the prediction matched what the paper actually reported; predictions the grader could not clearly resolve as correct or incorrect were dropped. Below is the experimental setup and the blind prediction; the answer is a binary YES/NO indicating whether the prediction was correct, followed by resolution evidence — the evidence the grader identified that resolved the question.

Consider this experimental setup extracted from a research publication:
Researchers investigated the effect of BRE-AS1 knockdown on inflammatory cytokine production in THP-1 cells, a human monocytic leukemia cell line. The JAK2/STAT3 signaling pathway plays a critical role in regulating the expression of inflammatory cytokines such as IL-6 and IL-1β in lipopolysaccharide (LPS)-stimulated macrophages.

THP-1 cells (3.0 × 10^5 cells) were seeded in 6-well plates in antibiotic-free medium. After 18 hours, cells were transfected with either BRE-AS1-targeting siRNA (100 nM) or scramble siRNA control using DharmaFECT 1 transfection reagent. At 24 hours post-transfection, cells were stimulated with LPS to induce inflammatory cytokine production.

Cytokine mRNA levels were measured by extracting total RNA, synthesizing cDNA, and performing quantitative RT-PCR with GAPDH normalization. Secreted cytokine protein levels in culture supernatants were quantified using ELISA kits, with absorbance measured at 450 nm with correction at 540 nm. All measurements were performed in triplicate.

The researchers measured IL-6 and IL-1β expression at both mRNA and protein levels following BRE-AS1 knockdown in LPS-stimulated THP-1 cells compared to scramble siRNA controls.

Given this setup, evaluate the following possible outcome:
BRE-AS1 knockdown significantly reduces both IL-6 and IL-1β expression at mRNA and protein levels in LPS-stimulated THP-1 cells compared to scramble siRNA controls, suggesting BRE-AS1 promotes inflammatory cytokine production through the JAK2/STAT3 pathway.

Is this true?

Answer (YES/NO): NO